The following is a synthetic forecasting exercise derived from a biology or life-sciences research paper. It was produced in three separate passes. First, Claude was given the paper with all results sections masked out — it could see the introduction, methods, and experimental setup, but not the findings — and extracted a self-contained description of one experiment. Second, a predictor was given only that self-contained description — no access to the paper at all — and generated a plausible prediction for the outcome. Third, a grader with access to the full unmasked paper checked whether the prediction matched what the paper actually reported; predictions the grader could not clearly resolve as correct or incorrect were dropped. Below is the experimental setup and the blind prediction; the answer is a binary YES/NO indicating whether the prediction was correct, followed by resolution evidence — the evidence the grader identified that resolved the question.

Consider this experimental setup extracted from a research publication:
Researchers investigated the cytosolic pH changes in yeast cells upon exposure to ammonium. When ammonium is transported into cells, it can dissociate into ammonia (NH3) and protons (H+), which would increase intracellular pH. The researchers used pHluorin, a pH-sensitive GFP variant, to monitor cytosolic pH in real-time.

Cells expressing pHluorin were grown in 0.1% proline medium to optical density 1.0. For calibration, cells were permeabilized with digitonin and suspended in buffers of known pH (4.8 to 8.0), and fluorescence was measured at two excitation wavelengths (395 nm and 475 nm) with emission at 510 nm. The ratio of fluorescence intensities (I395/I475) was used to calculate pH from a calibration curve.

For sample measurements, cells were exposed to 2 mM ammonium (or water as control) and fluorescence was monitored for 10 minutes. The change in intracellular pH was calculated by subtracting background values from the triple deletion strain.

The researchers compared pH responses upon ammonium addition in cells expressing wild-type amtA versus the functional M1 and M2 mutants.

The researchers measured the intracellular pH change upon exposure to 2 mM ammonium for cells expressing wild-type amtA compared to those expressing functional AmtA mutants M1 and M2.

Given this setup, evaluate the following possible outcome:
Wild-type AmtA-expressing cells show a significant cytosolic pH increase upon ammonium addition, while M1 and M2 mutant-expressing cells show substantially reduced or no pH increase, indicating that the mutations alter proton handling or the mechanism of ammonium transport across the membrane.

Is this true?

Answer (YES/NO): NO